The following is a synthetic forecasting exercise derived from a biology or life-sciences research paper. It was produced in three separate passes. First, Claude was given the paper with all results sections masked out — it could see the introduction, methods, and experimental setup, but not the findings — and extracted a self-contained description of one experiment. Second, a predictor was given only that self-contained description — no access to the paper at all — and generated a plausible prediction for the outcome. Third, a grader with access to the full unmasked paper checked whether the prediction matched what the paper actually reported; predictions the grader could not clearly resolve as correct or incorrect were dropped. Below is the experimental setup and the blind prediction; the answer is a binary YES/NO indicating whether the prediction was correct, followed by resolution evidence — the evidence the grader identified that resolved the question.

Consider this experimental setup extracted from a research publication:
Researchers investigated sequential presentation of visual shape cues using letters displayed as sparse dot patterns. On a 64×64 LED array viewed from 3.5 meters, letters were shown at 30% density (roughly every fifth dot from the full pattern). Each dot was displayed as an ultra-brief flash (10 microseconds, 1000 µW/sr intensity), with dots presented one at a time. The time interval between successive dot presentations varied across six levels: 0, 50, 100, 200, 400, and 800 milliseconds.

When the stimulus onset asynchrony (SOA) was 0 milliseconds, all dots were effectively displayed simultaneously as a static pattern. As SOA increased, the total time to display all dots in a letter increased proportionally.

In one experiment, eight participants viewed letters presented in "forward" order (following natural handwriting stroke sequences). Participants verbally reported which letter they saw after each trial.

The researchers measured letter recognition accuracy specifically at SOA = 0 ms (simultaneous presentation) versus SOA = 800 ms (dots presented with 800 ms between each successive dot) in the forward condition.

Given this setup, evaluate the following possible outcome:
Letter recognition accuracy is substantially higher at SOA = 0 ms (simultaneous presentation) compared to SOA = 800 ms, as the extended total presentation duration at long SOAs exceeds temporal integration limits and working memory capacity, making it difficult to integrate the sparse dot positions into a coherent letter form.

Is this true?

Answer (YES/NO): YES